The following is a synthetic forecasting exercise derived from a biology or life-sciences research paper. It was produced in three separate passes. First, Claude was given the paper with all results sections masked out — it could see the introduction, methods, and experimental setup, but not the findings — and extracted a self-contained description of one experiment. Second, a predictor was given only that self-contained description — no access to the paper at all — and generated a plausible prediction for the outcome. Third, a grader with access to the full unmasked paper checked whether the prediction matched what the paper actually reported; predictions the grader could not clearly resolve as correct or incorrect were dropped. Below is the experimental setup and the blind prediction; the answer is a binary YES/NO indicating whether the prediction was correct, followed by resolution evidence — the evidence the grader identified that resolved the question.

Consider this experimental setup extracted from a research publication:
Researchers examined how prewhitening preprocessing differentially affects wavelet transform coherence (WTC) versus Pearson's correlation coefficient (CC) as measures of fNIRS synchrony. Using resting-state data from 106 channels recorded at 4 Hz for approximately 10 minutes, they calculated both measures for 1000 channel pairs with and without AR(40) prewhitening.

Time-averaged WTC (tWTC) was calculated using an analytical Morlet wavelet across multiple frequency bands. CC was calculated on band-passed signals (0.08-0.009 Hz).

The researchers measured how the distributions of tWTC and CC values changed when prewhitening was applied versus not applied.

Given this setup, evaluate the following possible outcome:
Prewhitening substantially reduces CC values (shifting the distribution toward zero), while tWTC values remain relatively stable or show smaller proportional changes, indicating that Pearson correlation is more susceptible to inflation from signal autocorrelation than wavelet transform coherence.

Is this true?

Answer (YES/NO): YES